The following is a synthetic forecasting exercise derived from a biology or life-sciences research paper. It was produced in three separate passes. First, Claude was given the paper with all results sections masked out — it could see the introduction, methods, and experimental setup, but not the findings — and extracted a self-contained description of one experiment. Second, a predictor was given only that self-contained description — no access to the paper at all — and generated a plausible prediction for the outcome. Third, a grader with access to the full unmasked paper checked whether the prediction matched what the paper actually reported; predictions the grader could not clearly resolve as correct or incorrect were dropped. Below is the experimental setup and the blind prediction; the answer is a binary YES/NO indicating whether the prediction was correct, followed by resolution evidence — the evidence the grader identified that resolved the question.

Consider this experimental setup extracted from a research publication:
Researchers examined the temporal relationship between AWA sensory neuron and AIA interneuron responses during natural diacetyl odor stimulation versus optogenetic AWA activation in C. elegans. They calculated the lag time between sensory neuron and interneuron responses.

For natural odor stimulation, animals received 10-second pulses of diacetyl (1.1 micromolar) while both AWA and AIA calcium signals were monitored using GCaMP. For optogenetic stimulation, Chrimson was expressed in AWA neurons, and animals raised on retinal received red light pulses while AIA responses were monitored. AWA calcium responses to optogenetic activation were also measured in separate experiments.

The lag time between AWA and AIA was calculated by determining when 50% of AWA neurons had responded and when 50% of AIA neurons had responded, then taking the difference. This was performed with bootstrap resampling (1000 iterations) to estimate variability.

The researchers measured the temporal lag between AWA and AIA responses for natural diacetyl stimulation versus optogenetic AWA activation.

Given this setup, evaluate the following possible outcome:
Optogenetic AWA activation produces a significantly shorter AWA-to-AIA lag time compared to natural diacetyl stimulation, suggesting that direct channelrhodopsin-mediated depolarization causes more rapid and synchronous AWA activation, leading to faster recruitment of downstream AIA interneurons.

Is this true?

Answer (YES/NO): NO